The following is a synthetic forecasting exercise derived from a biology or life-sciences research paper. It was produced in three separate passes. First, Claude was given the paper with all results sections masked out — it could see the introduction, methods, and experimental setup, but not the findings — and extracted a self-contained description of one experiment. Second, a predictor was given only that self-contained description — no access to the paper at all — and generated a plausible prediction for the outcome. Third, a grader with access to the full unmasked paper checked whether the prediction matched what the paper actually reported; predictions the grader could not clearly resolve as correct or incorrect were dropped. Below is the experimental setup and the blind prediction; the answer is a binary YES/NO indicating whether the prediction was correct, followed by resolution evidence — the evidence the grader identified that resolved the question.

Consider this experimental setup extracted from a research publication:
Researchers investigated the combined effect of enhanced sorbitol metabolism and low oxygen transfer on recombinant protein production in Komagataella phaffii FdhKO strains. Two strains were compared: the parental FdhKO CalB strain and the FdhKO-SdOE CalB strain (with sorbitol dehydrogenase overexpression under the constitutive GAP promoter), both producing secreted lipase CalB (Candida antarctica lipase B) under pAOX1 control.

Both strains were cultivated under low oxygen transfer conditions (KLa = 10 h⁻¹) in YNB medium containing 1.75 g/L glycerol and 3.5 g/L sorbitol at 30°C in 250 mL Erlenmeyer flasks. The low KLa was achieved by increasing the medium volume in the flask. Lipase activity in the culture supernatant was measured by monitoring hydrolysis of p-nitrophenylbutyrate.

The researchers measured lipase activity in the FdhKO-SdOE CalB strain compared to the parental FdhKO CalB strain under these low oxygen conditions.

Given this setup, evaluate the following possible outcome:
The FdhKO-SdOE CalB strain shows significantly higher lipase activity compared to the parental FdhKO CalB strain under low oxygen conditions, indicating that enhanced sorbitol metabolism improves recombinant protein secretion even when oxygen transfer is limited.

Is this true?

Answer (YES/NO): NO